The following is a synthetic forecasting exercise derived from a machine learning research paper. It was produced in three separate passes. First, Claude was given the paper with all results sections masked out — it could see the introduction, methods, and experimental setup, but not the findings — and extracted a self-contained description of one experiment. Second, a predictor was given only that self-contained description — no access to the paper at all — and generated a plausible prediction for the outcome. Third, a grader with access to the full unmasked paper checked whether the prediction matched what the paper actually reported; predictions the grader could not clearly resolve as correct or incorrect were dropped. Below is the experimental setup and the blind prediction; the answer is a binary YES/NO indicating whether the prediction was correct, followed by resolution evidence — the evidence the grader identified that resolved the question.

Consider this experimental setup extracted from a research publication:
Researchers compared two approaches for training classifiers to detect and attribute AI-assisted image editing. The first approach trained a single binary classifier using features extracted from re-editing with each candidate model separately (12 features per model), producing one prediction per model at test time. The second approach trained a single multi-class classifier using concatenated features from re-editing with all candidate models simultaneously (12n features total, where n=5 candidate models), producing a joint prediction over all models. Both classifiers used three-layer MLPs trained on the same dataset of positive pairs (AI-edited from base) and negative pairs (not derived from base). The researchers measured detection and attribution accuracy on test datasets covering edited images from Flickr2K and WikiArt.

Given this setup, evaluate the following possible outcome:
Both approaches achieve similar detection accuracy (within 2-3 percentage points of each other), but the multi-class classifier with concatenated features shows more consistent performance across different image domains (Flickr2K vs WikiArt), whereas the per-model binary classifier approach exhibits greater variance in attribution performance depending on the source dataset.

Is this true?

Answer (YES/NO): NO